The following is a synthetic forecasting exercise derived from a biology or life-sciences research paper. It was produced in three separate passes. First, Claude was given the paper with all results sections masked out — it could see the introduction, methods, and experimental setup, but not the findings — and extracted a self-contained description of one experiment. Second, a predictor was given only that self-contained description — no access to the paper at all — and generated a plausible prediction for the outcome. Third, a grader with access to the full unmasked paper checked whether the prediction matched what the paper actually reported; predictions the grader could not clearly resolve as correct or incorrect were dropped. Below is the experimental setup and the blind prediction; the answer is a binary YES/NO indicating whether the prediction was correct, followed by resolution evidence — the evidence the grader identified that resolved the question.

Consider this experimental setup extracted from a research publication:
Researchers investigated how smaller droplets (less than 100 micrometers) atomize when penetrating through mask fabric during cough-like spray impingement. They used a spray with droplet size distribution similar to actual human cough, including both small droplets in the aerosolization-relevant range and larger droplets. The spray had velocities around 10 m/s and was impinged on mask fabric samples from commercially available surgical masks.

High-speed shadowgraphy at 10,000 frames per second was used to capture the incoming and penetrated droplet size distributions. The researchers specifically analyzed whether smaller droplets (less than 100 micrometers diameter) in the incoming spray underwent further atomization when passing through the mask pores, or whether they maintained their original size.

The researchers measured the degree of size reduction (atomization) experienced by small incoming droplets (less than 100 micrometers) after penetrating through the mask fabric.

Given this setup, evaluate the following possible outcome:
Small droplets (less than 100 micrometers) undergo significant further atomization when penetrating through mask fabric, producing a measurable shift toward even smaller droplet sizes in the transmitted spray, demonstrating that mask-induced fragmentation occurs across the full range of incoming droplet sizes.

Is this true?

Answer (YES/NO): YES